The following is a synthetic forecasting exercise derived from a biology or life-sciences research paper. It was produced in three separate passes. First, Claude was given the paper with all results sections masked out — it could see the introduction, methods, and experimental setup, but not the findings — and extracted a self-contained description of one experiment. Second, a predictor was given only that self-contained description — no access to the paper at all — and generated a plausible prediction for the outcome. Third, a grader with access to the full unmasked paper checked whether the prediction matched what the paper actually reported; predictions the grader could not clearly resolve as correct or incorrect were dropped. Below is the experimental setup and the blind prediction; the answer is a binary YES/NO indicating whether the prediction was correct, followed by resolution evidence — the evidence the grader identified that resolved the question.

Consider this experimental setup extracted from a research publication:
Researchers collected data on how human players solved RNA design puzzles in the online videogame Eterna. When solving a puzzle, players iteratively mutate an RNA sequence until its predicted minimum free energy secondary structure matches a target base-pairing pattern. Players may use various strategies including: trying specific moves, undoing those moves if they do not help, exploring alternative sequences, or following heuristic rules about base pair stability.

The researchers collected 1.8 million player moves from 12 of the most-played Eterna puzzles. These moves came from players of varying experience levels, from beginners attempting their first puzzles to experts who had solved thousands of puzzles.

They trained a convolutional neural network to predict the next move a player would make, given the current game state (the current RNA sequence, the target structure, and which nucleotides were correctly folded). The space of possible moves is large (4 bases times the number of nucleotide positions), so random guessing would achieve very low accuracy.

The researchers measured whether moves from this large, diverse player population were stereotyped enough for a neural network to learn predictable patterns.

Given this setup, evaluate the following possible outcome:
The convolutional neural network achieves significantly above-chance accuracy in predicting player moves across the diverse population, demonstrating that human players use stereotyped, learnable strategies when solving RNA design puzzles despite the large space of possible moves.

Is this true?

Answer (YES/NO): NO